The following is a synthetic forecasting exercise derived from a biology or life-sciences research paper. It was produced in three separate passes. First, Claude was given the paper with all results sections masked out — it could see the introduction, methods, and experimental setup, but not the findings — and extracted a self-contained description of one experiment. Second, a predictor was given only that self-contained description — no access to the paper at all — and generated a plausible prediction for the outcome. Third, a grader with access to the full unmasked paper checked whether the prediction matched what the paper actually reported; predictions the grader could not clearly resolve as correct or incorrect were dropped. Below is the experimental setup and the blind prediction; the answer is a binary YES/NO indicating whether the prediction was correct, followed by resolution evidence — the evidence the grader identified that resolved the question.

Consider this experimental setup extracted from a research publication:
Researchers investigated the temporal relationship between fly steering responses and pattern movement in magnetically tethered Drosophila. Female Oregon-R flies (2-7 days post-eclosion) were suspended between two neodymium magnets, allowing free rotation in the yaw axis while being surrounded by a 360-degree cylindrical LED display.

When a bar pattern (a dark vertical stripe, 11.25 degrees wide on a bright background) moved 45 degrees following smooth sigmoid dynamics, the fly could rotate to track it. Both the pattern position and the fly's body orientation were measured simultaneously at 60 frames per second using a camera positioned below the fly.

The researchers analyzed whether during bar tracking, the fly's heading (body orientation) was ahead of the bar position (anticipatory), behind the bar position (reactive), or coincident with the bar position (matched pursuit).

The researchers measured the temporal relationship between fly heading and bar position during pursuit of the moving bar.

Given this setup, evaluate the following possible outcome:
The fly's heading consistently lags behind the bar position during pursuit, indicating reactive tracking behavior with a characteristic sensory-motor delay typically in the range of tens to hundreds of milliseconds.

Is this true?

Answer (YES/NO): YES